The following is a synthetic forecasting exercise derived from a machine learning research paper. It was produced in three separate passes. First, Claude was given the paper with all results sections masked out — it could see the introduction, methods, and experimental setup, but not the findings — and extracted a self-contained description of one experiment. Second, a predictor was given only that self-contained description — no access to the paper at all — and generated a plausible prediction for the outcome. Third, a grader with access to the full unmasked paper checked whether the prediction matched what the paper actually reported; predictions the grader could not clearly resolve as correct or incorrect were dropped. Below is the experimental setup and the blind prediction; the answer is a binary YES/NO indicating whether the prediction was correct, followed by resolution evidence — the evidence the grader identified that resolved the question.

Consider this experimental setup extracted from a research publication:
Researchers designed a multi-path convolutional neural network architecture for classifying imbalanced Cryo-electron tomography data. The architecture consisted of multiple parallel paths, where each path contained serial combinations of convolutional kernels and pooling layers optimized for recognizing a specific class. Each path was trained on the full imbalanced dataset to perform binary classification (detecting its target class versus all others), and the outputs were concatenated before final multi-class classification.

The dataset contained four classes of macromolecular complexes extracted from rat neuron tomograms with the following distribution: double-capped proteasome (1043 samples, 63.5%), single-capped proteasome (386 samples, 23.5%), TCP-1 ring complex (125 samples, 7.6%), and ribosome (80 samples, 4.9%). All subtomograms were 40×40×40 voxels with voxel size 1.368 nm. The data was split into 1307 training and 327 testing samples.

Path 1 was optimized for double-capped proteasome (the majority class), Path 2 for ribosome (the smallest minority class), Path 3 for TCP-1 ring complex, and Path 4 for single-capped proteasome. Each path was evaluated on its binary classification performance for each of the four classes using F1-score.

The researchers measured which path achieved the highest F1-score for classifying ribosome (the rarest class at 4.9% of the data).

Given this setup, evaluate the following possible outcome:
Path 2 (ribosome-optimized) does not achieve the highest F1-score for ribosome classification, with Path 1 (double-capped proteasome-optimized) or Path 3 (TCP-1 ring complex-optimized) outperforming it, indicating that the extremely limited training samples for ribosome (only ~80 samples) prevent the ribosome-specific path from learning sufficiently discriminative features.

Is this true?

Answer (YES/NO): NO